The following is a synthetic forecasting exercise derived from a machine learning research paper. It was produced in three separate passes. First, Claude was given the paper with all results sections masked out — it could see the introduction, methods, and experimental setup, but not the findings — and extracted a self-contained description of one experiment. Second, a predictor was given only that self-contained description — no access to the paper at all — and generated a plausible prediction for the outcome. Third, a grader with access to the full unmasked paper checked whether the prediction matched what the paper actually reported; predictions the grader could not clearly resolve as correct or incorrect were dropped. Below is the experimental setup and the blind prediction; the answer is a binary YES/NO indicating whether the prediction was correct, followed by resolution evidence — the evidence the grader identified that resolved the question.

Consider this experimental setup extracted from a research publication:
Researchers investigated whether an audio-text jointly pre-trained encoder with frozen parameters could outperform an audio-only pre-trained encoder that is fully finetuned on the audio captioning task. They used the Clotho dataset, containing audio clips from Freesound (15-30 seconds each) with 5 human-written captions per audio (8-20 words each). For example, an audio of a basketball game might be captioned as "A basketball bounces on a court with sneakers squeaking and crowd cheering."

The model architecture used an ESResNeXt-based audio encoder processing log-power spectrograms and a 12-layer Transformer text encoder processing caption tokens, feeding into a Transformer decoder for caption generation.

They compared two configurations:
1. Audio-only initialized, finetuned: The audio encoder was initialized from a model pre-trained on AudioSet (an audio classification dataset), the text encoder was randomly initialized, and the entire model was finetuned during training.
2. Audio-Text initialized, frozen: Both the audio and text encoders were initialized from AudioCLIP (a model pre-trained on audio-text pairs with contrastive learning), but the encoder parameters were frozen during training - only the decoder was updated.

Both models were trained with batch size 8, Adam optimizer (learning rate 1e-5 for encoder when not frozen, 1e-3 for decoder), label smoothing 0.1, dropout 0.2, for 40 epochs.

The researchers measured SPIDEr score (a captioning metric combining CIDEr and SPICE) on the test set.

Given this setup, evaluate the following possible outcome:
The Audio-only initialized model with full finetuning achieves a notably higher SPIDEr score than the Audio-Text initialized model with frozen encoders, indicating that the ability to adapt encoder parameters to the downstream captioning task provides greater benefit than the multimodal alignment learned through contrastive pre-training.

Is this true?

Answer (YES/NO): NO